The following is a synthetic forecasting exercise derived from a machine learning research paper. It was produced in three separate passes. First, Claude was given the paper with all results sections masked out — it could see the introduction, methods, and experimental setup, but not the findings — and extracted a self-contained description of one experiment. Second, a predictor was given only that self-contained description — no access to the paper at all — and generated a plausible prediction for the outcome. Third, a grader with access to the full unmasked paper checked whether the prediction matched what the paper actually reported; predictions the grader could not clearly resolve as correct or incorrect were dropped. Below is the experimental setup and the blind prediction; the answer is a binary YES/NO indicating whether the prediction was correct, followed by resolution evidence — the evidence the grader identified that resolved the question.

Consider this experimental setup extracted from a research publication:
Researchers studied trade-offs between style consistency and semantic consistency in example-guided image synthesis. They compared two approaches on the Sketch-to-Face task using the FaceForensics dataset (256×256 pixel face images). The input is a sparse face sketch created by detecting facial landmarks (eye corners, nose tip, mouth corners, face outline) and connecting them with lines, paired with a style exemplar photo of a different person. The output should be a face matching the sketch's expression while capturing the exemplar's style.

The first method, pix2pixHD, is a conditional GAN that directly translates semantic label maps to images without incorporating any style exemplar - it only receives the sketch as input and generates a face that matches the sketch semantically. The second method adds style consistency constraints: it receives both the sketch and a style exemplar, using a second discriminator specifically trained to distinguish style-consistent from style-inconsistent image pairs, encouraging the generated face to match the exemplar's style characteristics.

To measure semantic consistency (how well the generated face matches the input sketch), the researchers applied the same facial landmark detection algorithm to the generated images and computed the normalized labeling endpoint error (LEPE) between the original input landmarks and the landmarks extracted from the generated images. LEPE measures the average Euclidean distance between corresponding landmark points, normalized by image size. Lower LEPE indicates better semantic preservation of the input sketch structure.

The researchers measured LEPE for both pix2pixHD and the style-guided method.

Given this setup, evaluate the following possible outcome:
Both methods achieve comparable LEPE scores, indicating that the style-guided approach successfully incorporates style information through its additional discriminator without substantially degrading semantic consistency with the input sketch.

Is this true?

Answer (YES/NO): NO